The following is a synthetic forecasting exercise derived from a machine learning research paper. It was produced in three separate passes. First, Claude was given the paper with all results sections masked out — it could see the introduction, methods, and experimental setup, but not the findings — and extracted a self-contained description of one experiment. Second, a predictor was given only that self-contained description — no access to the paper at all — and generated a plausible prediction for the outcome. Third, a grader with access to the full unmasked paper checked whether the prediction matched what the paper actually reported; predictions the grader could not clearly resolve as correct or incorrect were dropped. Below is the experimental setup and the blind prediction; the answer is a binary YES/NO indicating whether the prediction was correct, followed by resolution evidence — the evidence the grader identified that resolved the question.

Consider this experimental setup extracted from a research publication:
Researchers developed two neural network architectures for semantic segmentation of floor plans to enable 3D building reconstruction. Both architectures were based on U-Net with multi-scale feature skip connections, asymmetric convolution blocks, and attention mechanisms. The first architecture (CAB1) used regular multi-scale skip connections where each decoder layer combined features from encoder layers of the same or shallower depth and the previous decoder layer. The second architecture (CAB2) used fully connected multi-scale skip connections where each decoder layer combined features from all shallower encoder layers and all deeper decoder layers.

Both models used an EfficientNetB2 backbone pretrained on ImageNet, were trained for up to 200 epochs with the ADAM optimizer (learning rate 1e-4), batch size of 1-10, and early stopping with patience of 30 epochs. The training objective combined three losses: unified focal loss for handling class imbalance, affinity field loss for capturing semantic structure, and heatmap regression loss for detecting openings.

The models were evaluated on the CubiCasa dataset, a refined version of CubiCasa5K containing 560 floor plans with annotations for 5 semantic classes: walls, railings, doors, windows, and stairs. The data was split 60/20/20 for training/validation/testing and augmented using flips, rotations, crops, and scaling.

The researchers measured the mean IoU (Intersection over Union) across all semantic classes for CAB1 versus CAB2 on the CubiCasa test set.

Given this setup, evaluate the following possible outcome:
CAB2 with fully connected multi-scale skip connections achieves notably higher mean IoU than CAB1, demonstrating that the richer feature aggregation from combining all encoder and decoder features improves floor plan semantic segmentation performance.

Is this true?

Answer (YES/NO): NO